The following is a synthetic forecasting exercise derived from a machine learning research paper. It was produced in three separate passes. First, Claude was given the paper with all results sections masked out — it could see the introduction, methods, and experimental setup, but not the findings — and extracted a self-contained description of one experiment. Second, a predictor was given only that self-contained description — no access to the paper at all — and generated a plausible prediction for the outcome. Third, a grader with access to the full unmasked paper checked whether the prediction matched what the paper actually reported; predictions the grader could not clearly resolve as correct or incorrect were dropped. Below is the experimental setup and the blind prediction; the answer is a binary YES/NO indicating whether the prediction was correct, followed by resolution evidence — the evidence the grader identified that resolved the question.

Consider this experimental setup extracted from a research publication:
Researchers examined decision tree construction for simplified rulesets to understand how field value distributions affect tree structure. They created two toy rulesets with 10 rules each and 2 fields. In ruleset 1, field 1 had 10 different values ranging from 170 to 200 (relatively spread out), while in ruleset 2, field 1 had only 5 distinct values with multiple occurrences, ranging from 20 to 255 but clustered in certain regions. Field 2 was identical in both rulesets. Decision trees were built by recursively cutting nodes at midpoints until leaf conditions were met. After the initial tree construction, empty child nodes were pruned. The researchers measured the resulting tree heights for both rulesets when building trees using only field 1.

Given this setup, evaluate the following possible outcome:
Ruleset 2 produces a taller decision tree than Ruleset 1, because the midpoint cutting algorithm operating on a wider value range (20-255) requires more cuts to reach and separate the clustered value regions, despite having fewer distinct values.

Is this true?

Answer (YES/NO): NO